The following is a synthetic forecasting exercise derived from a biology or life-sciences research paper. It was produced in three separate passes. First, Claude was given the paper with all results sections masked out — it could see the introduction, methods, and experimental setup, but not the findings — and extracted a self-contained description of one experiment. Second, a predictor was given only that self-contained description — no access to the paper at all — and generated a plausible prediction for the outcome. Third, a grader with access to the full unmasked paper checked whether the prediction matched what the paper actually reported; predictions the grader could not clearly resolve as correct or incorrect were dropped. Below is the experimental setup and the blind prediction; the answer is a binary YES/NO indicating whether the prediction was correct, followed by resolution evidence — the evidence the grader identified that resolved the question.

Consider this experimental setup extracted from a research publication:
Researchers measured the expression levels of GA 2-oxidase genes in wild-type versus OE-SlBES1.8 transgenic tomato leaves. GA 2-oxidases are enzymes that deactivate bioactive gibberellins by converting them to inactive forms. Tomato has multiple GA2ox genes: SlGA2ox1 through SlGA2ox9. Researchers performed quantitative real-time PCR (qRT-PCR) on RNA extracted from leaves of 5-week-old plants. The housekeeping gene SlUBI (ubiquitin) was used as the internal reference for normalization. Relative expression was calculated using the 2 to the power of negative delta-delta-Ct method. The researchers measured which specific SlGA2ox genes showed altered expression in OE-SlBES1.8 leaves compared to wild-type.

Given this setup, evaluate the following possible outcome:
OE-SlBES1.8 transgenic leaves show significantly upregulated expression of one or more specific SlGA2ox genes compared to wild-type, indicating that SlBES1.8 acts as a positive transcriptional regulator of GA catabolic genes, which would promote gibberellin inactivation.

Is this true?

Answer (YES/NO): NO